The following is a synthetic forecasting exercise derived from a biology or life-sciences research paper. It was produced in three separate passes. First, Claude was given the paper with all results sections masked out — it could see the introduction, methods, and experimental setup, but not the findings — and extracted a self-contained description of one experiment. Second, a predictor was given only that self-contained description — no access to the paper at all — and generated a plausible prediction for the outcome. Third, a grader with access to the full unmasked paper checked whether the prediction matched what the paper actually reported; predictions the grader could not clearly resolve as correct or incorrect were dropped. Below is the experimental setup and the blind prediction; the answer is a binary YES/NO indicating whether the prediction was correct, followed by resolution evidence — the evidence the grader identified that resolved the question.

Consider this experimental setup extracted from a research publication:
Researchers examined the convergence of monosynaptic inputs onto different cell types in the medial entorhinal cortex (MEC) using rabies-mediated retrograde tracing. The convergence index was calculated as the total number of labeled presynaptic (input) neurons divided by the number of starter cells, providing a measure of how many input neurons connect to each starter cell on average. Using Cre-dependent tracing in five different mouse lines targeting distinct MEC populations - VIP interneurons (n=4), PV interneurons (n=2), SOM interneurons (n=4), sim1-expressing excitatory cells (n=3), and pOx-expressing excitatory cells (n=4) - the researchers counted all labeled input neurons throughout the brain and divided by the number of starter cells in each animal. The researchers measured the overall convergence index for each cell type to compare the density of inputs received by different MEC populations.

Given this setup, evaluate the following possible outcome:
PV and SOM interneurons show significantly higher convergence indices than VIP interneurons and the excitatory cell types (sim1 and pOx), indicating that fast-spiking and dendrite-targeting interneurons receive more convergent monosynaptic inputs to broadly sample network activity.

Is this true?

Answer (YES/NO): NO